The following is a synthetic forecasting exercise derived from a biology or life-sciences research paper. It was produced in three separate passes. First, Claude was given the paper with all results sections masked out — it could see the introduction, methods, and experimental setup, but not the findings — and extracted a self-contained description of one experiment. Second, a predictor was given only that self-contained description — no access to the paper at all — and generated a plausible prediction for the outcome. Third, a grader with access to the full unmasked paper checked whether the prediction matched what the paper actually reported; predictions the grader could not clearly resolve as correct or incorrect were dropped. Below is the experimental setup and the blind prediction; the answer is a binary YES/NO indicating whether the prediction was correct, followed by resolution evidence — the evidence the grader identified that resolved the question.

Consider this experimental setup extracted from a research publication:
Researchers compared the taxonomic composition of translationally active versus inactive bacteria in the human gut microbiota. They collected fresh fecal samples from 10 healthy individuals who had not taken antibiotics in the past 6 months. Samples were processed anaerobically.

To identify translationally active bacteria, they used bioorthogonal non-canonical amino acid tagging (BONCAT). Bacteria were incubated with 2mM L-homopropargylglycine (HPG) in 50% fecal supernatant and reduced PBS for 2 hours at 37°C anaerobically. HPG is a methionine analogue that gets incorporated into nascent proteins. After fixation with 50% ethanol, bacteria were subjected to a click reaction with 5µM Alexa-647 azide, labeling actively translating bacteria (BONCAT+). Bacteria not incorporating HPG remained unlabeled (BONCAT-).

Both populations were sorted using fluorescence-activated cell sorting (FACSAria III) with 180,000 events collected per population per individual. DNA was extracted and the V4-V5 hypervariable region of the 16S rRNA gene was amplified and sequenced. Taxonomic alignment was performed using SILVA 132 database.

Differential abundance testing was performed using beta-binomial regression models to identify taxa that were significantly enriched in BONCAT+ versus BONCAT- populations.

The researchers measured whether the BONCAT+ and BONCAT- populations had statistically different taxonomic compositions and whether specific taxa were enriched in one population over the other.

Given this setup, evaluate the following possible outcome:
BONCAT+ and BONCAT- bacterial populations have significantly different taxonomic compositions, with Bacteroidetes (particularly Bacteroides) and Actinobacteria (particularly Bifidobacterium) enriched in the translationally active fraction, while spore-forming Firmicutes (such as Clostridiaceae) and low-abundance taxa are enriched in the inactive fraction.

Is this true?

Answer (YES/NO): NO